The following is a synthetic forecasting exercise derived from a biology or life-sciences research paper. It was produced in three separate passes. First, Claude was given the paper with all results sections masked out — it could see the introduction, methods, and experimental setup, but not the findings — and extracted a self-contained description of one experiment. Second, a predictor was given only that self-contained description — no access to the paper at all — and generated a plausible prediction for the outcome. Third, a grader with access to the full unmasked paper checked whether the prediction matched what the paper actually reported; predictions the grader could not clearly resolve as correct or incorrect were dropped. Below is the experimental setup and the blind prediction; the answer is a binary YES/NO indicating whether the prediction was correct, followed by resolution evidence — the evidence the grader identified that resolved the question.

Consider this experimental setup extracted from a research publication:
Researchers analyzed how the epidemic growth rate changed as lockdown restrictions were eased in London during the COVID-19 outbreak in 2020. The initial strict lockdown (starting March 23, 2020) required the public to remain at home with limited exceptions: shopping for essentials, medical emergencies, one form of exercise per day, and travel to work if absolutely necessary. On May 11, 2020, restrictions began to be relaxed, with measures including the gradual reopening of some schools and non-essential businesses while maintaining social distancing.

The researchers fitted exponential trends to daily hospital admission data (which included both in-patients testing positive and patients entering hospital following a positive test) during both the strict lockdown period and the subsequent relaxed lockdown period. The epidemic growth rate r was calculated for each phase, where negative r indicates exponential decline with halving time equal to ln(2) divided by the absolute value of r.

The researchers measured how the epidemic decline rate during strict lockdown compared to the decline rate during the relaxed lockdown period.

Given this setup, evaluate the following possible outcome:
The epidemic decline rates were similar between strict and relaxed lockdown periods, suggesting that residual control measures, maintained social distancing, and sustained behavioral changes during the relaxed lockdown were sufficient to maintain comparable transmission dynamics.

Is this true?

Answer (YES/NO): NO